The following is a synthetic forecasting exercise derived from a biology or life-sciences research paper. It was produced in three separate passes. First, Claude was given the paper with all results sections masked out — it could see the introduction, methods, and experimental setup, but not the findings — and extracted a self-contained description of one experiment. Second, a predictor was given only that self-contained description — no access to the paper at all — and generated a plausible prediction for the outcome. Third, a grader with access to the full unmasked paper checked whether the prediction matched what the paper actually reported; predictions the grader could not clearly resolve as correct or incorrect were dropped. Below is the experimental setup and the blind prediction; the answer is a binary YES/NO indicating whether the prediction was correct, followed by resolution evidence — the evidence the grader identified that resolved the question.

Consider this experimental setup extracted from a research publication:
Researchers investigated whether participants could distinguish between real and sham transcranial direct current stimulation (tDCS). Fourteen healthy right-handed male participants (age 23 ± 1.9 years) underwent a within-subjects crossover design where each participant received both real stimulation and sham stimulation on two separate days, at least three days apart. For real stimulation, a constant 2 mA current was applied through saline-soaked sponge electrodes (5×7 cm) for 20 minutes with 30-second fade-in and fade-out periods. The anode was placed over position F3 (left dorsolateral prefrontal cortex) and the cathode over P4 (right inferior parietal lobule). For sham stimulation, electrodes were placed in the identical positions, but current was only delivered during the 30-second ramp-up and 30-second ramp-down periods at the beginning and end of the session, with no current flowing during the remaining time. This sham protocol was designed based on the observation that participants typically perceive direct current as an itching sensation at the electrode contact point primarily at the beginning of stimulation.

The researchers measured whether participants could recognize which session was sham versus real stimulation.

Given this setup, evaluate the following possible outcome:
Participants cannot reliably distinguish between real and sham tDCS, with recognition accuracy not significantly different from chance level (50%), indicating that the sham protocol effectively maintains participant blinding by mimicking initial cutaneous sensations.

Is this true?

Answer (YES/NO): YES